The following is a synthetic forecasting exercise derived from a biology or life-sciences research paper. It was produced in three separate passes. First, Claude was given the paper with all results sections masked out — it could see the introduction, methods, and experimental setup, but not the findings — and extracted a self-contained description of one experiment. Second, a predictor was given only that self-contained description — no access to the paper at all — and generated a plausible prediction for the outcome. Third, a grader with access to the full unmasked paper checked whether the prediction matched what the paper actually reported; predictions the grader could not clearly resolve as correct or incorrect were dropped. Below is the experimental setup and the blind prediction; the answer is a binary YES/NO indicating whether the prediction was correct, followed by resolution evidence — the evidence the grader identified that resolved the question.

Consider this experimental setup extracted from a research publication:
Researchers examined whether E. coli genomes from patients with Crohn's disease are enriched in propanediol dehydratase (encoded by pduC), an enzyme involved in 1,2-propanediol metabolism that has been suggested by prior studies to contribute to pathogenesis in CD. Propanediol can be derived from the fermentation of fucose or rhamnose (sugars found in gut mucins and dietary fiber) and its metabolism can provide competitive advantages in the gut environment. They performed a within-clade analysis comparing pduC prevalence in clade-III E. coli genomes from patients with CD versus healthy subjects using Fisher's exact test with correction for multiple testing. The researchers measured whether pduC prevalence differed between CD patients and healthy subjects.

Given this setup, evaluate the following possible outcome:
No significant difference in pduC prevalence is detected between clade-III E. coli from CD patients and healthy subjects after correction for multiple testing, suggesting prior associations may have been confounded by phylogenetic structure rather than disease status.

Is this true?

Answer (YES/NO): YES